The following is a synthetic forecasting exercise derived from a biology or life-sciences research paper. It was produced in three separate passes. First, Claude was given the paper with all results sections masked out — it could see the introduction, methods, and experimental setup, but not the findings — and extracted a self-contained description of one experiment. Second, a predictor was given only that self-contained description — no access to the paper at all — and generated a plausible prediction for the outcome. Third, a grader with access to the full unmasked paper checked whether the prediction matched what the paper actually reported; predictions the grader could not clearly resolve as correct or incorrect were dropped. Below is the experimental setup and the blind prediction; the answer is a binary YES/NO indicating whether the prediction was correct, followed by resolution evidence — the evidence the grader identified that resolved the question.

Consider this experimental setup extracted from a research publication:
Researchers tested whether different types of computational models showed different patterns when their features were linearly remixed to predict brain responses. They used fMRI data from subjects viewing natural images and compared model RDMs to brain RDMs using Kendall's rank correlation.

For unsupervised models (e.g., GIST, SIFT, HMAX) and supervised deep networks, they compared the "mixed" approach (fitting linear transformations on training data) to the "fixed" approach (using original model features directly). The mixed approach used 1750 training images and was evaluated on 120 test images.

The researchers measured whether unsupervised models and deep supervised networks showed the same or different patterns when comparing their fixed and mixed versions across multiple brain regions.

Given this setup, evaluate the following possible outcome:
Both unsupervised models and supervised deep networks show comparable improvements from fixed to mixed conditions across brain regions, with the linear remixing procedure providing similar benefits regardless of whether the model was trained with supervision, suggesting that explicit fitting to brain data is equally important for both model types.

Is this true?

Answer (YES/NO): NO